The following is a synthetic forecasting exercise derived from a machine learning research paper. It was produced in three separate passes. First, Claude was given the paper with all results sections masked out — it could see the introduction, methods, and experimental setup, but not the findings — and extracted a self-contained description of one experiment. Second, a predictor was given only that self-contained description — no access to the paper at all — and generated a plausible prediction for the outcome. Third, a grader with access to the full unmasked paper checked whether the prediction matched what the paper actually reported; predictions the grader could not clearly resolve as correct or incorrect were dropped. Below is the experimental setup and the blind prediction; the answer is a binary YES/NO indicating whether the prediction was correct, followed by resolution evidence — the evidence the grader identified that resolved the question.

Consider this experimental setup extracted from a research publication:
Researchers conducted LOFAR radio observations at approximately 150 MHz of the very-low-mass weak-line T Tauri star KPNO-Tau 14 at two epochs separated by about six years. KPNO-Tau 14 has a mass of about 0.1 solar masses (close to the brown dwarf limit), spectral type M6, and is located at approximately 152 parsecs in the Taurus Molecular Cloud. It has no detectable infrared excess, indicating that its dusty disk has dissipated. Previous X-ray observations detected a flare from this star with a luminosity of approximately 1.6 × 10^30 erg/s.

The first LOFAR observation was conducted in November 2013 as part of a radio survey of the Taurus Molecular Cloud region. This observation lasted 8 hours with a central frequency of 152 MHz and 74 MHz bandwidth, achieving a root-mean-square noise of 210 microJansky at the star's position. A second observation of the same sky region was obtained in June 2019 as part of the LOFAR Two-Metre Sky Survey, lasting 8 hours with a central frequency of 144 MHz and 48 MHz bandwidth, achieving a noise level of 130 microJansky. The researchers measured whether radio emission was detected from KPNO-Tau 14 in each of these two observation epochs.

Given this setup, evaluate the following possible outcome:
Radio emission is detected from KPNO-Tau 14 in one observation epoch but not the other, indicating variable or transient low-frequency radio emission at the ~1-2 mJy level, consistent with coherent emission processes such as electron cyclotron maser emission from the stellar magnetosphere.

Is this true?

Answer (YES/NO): NO